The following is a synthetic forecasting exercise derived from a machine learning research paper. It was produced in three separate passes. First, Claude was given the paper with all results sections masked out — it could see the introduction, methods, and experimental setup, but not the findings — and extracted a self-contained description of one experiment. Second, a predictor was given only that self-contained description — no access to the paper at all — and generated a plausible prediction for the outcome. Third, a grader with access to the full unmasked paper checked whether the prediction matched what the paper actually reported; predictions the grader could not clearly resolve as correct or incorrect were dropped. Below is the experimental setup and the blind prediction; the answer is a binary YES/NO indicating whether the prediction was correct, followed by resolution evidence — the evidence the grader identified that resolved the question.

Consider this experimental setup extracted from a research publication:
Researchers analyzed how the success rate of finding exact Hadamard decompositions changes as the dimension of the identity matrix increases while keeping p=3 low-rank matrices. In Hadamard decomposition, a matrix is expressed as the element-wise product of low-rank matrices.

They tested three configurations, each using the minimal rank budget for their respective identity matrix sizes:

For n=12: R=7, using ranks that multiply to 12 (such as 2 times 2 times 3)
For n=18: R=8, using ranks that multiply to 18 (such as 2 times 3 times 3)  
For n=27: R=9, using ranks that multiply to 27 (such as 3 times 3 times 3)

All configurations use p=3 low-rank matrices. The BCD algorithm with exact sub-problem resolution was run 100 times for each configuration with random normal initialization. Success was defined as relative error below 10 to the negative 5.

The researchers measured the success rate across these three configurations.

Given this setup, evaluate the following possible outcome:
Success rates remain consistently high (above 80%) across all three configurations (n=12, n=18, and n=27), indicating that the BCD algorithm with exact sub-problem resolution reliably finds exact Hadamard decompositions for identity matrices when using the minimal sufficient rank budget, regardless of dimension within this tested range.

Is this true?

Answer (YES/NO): NO